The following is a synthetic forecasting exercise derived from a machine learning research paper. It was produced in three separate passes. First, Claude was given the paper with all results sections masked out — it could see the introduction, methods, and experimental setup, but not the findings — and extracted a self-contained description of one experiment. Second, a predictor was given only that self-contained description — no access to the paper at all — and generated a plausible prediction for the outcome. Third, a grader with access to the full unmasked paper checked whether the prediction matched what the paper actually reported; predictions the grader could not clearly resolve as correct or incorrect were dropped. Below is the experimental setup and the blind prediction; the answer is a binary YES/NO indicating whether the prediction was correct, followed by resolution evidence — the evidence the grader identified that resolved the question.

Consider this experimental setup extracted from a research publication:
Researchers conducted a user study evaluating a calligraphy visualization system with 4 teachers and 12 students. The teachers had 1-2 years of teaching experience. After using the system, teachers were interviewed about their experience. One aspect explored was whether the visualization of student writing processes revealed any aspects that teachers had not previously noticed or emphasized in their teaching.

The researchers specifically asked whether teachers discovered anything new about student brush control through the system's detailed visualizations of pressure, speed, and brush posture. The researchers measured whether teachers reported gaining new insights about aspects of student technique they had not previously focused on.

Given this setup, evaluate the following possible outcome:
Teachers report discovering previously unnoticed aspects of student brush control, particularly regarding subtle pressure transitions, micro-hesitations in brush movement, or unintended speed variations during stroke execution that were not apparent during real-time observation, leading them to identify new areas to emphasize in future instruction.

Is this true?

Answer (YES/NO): YES